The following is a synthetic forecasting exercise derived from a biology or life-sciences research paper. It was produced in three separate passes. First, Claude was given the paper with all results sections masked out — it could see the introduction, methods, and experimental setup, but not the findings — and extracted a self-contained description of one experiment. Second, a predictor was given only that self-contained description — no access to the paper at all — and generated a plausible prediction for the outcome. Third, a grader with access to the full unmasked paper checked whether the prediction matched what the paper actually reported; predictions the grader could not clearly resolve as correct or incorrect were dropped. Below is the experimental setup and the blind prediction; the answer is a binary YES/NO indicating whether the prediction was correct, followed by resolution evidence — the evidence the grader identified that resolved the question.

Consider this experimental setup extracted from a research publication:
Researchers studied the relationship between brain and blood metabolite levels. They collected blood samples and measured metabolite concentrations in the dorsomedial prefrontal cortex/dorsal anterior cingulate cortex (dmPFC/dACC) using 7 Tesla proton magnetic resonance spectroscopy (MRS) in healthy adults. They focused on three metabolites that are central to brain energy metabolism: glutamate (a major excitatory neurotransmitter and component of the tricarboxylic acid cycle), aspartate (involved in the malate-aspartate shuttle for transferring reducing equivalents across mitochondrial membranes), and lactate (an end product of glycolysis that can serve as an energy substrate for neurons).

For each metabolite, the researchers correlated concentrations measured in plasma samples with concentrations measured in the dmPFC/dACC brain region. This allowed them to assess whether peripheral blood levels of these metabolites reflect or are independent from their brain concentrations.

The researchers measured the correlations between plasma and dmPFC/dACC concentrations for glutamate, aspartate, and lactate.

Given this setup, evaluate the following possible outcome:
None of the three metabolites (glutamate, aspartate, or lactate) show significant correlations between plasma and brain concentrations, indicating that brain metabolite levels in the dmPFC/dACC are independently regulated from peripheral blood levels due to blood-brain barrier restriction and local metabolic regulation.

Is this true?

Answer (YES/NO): NO